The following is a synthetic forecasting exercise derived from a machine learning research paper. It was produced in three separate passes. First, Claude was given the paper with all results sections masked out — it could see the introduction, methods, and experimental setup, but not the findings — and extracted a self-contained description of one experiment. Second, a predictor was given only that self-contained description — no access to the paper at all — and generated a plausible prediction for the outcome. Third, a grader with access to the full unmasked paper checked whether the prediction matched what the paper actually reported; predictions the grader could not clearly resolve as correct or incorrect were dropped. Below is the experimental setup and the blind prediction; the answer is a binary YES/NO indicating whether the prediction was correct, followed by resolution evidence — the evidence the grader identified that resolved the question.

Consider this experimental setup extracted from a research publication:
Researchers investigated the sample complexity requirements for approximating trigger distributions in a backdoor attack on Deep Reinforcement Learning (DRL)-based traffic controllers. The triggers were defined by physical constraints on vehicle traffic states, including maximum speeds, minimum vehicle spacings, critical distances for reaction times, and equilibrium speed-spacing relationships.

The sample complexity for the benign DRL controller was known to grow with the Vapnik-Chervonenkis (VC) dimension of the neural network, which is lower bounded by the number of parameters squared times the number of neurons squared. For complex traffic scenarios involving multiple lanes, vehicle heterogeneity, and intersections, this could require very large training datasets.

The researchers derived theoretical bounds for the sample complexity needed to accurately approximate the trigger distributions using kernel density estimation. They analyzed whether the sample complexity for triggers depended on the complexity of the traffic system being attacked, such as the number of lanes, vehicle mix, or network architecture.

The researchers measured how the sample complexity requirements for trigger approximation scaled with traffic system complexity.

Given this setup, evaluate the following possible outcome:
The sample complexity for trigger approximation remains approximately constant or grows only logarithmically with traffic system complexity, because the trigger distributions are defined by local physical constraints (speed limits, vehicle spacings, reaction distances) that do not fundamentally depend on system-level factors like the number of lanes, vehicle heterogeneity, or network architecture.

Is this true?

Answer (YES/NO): YES